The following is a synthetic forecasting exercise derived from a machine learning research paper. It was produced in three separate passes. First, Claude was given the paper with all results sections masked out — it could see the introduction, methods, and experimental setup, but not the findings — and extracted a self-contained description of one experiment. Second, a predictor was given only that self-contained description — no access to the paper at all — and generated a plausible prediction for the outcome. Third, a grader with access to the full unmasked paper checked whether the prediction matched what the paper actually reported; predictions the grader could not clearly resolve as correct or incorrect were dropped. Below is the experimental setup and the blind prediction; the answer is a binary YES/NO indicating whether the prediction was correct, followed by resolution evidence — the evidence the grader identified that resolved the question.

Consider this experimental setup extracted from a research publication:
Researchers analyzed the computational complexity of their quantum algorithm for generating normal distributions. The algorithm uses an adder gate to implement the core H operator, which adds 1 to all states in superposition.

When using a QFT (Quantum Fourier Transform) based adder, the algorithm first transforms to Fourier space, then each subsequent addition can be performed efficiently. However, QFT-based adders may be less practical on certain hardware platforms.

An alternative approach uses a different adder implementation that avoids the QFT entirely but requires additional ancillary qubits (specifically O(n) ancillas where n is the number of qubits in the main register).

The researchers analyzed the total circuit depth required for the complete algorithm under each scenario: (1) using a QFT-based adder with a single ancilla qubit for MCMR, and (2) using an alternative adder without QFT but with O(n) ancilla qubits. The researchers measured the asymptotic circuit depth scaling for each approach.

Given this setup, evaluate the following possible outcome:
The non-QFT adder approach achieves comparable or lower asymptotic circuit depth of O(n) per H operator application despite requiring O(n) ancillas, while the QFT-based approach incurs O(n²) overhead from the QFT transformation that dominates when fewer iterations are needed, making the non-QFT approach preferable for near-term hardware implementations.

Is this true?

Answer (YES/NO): NO